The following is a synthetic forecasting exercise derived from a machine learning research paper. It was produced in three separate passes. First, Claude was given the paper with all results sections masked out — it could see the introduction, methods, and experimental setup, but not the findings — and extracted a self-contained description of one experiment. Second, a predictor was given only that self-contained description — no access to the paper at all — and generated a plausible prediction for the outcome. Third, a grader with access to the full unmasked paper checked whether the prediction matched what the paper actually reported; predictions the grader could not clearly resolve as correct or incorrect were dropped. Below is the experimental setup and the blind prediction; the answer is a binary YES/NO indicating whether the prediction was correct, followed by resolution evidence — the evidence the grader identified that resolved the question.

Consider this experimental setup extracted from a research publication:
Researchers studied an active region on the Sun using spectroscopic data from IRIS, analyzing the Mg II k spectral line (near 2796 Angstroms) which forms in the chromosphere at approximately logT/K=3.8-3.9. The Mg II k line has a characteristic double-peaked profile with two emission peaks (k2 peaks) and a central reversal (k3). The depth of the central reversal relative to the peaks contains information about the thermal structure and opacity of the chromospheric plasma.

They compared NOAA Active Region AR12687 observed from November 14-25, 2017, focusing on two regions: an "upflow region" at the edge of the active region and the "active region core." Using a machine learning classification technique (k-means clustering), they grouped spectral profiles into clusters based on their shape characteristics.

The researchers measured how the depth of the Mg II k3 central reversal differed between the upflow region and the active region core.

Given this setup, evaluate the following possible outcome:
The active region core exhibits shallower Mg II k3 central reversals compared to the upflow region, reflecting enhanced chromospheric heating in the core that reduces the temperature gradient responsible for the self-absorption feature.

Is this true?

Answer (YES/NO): YES